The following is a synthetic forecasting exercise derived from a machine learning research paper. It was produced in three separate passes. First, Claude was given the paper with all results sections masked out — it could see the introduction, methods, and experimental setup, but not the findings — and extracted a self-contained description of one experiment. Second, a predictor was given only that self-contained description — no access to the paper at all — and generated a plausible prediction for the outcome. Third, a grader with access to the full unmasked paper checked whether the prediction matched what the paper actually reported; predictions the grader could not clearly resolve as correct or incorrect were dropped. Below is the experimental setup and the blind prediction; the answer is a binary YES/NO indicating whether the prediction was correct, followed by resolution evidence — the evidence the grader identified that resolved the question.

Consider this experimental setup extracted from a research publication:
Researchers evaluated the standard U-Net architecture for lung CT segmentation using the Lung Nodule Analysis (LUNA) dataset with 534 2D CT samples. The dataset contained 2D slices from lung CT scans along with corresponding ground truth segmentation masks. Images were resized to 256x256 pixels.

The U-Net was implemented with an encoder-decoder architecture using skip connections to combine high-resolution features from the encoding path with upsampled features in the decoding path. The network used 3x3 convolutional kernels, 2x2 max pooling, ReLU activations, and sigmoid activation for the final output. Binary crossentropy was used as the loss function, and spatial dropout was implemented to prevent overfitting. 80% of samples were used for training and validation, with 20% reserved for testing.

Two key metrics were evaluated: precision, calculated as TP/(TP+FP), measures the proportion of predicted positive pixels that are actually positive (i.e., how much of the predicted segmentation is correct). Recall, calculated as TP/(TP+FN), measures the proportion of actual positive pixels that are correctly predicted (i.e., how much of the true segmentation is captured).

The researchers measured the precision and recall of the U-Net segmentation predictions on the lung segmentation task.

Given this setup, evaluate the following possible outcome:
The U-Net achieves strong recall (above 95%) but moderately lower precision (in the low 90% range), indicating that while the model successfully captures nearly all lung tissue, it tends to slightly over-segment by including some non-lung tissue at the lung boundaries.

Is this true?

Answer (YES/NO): NO